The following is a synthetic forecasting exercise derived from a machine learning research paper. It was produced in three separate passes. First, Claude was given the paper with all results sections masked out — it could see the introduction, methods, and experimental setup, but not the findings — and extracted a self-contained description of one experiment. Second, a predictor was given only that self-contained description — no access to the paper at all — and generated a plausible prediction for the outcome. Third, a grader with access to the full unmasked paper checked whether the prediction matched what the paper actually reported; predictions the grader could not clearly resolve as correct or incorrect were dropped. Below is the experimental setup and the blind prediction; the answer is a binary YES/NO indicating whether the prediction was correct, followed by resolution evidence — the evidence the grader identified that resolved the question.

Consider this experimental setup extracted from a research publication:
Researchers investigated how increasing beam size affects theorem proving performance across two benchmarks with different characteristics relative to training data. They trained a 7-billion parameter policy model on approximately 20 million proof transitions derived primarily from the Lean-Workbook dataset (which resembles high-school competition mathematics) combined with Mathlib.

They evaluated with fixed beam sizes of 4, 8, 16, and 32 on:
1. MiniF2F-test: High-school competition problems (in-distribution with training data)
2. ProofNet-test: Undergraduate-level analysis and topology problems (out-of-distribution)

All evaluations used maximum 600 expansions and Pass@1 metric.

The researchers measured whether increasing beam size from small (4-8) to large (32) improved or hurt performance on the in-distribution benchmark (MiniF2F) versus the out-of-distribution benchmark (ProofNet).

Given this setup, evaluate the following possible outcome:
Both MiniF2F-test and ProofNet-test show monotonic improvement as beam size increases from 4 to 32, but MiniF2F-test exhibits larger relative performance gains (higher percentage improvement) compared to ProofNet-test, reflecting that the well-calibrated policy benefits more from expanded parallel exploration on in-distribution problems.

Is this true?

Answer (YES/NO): NO